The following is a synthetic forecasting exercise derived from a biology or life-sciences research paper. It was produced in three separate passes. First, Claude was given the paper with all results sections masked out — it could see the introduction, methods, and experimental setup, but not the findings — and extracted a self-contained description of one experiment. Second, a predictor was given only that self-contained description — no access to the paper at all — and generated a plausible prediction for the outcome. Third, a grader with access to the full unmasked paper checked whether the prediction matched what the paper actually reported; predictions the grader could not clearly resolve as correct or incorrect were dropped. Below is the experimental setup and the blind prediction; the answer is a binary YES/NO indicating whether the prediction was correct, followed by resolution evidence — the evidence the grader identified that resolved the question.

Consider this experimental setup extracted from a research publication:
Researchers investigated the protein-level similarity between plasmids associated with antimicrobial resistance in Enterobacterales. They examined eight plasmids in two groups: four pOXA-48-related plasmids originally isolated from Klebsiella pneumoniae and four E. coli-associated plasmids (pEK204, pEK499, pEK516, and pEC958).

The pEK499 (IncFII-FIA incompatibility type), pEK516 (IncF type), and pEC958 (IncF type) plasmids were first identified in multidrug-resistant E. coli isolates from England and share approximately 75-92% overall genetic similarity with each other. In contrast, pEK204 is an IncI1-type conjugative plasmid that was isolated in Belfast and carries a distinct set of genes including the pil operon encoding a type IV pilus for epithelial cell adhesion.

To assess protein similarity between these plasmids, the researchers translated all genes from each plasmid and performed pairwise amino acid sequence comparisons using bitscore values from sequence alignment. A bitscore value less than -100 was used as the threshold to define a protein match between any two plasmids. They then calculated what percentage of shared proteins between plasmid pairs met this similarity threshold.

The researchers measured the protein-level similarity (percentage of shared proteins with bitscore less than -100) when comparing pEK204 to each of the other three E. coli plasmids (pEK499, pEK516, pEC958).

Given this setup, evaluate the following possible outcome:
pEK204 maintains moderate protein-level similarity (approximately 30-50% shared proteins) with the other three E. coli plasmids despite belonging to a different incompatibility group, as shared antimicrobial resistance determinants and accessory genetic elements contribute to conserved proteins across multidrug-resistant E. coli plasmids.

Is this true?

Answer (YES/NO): NO